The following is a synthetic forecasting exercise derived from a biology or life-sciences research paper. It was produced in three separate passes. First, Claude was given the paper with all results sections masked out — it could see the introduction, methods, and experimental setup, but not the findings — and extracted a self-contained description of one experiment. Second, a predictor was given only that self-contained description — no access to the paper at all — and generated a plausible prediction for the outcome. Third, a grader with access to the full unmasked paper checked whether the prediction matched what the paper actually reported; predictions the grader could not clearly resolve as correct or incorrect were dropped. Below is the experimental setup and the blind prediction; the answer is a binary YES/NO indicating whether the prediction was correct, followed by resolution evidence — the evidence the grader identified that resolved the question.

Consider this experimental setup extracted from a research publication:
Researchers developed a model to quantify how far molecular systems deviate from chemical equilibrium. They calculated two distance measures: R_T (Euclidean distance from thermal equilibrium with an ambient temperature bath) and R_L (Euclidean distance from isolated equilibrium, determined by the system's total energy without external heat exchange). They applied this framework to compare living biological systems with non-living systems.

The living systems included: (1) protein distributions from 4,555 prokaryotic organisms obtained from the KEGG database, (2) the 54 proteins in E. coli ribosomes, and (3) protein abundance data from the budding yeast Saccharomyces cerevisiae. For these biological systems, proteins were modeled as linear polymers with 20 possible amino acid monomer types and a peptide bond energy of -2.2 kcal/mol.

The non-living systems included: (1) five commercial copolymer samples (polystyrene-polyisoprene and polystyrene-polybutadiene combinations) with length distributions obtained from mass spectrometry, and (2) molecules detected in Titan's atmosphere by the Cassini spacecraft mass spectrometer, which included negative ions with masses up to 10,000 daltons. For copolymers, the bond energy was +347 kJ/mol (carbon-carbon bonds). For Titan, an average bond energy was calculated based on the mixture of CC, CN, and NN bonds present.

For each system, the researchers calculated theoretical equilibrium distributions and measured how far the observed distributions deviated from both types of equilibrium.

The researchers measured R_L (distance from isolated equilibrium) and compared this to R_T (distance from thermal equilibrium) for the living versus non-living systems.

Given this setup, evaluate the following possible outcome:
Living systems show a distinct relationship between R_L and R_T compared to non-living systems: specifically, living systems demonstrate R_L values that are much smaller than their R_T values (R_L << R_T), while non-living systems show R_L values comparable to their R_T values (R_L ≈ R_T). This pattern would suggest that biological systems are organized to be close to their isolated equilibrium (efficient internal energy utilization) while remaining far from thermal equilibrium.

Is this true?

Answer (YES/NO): NO